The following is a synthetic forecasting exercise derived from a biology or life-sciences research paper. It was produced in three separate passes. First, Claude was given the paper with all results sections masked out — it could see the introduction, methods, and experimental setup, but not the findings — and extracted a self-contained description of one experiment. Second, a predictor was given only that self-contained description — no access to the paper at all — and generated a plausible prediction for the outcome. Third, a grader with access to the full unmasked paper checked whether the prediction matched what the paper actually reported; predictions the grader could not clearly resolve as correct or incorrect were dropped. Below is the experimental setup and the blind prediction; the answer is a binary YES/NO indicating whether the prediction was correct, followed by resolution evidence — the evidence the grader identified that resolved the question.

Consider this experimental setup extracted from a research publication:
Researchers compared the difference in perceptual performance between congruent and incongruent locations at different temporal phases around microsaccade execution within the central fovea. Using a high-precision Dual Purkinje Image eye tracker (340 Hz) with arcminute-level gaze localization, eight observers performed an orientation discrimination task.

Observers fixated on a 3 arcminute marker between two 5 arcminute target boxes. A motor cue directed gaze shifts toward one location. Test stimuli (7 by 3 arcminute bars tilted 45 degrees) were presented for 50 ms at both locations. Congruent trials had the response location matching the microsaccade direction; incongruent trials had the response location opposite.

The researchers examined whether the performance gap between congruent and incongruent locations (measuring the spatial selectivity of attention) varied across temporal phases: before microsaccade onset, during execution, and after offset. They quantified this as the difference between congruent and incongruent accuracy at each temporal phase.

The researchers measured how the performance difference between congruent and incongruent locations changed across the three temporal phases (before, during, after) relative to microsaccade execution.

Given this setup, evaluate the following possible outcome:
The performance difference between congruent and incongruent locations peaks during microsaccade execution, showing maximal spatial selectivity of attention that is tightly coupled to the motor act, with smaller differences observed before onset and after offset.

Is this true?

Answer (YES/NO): NO